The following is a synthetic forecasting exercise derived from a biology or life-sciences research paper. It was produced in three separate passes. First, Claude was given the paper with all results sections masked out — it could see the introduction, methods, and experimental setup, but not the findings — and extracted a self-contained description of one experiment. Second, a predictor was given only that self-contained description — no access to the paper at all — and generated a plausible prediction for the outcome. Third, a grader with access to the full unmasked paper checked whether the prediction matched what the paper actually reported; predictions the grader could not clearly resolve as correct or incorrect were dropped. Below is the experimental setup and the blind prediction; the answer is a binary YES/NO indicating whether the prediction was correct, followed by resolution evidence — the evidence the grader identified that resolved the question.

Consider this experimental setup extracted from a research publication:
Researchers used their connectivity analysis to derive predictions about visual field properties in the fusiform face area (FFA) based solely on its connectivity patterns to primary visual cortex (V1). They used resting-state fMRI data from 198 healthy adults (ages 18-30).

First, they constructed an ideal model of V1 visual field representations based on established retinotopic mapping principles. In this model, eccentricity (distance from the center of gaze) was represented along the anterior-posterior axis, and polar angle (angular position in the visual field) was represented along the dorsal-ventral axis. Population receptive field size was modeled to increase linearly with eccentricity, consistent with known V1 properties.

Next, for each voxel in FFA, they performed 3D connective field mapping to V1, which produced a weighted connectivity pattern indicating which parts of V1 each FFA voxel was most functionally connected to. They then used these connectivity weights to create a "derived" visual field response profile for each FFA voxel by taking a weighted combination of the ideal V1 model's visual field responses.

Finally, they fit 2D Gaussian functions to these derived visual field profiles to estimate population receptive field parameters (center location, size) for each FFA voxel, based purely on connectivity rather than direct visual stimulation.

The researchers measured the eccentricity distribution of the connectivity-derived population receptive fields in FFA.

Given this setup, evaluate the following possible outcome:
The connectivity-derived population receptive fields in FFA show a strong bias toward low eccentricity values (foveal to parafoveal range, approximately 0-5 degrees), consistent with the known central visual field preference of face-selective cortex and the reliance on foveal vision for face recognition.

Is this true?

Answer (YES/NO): YES